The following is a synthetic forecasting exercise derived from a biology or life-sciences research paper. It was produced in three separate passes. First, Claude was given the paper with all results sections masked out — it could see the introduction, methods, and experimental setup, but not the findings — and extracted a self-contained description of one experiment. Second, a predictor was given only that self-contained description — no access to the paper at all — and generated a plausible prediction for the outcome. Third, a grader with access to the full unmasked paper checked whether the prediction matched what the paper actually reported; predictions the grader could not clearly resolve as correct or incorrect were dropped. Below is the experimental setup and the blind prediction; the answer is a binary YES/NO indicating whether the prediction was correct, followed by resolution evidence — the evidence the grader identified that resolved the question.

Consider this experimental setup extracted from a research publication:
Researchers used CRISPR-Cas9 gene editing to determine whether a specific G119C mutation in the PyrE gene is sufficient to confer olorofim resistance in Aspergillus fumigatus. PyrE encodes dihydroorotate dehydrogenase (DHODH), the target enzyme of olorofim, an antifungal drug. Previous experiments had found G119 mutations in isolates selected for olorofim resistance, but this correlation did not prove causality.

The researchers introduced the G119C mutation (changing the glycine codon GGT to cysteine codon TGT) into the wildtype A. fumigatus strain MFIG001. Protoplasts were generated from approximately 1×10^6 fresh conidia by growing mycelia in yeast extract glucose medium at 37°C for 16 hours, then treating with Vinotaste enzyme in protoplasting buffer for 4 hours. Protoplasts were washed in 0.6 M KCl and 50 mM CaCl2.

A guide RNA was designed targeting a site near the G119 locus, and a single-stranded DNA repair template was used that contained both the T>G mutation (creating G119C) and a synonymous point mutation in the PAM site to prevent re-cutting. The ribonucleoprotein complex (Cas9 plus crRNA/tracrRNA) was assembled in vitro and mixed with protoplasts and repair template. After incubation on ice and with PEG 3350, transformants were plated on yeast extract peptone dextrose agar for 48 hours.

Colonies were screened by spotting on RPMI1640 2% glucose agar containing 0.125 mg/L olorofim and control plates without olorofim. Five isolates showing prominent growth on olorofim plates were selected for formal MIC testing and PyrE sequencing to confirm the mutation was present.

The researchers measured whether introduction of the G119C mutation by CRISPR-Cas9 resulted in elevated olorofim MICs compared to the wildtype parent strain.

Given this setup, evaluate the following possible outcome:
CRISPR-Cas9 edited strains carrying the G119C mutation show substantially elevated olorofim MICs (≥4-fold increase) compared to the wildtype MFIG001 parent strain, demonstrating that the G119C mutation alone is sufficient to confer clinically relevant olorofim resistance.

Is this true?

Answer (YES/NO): YES